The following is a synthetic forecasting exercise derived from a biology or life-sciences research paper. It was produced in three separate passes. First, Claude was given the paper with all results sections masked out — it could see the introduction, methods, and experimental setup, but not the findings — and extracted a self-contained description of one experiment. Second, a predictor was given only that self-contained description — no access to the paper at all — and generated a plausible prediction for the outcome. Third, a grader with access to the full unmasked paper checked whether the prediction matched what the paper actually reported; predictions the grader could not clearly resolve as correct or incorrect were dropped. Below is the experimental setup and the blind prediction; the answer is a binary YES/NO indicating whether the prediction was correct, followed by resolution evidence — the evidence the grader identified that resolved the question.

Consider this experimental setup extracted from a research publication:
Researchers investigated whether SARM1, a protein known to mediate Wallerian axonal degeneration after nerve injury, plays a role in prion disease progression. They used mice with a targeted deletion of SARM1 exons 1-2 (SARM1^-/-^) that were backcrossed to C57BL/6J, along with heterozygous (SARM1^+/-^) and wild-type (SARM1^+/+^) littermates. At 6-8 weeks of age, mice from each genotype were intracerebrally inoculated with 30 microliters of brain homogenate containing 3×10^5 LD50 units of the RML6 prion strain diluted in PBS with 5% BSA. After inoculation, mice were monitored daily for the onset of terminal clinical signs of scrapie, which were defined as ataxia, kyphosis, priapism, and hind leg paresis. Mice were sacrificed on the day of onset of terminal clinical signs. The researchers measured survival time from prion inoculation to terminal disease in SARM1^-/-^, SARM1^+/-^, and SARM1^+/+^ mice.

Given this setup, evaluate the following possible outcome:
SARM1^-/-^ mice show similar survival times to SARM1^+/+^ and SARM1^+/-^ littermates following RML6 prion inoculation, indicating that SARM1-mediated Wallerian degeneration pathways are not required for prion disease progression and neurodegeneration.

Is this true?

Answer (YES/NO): NO